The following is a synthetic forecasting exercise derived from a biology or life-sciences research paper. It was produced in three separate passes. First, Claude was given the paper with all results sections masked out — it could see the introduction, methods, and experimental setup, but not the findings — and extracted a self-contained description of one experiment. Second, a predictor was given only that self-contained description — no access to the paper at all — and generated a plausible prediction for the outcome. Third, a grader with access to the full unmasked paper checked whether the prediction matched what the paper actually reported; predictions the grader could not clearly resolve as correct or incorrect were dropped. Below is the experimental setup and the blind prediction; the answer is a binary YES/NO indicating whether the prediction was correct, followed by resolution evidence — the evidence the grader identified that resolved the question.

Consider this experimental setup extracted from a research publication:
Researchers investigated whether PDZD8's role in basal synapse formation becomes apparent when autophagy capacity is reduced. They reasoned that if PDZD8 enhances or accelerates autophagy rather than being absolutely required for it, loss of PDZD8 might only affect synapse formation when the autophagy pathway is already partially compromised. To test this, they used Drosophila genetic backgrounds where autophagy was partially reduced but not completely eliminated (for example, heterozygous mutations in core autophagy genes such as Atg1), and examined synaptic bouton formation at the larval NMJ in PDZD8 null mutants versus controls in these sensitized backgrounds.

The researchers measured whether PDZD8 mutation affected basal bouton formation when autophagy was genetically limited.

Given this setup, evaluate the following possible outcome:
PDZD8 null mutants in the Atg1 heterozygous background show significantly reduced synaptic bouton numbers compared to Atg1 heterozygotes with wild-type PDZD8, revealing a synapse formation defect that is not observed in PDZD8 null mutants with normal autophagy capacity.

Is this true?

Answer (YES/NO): YES